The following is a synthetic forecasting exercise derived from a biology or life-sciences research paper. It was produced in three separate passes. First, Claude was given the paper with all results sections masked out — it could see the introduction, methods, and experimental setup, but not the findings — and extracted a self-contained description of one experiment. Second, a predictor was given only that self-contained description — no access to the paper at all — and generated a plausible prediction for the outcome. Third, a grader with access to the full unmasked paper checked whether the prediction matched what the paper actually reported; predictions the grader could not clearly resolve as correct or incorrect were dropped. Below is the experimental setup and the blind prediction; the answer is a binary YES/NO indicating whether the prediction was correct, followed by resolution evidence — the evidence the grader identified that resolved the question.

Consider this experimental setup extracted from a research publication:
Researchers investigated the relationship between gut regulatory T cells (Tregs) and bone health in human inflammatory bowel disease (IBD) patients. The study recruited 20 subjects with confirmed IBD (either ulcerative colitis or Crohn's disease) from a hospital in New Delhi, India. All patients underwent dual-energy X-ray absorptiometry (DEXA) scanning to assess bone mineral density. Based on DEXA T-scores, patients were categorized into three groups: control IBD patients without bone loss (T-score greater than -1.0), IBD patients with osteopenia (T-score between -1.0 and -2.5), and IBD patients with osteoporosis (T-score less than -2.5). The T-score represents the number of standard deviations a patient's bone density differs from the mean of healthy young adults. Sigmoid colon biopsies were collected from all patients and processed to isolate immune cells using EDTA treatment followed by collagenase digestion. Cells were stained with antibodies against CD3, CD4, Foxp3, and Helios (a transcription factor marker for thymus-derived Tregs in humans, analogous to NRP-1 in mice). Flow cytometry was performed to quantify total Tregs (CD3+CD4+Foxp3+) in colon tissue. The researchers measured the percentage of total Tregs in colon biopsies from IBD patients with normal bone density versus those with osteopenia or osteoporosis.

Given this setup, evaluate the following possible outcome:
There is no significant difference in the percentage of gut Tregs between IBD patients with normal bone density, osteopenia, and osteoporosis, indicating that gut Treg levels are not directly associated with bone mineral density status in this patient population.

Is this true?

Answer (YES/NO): NO